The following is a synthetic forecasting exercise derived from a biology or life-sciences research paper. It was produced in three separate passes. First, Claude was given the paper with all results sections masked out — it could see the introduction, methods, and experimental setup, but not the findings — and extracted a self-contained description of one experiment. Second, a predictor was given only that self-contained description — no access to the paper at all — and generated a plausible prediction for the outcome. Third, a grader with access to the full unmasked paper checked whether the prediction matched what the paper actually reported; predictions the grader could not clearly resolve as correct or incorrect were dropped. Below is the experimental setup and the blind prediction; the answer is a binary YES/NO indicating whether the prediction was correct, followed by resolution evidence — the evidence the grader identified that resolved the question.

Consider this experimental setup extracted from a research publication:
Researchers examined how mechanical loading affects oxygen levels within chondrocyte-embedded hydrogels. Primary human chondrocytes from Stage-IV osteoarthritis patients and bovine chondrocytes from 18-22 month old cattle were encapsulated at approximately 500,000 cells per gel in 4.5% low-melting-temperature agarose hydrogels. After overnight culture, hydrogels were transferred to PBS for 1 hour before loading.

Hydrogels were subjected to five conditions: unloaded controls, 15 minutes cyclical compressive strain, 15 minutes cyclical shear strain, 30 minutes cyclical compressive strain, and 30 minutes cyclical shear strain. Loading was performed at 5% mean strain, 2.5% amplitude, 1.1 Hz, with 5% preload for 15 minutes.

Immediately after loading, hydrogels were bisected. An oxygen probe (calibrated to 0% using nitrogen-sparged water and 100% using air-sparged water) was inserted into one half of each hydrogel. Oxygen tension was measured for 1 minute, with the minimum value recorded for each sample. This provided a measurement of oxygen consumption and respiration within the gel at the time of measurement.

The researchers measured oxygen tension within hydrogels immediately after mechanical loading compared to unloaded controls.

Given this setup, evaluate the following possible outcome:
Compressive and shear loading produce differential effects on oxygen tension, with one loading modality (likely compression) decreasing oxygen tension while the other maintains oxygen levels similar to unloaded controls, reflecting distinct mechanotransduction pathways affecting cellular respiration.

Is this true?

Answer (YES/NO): NO